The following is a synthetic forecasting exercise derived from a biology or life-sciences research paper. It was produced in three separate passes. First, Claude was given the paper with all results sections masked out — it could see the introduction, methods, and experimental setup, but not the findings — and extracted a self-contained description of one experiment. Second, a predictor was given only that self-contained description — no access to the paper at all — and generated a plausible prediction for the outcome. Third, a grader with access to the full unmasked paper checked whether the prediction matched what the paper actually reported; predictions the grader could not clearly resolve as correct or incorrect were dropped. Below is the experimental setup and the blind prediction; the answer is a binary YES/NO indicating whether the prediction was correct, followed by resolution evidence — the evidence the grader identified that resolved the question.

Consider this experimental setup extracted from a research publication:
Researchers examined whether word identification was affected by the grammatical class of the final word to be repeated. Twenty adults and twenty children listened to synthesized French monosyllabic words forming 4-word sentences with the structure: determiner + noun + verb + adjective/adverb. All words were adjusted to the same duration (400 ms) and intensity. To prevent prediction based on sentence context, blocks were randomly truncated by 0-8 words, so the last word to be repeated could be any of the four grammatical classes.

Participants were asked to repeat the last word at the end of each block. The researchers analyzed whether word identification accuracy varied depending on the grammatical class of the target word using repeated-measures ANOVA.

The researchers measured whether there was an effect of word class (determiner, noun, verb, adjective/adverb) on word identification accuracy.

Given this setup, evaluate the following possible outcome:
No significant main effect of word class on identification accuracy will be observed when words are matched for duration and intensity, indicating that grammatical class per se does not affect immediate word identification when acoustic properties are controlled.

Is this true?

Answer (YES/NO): YES